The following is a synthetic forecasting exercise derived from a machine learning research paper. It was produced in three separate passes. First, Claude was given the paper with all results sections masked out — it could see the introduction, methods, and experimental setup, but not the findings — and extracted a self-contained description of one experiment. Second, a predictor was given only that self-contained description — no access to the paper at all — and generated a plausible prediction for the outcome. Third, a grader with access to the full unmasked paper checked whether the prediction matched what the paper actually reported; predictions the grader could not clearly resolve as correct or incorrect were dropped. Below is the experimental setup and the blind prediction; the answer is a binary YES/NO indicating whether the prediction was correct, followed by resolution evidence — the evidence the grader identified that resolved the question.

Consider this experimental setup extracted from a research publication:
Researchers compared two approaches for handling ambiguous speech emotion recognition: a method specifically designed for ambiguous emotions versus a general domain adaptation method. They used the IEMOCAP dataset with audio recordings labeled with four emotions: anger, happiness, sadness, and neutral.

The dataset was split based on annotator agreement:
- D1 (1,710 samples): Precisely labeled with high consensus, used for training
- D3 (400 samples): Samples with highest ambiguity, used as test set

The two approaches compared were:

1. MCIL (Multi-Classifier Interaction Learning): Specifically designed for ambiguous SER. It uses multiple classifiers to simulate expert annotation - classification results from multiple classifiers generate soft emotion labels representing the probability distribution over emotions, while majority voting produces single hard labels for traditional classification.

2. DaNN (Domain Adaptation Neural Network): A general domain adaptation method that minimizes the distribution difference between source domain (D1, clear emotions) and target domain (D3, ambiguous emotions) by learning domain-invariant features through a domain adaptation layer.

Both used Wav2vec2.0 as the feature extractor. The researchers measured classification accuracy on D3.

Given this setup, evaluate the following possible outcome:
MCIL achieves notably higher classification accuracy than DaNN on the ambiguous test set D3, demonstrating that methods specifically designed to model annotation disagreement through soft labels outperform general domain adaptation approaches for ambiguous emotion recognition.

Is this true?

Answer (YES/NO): YES